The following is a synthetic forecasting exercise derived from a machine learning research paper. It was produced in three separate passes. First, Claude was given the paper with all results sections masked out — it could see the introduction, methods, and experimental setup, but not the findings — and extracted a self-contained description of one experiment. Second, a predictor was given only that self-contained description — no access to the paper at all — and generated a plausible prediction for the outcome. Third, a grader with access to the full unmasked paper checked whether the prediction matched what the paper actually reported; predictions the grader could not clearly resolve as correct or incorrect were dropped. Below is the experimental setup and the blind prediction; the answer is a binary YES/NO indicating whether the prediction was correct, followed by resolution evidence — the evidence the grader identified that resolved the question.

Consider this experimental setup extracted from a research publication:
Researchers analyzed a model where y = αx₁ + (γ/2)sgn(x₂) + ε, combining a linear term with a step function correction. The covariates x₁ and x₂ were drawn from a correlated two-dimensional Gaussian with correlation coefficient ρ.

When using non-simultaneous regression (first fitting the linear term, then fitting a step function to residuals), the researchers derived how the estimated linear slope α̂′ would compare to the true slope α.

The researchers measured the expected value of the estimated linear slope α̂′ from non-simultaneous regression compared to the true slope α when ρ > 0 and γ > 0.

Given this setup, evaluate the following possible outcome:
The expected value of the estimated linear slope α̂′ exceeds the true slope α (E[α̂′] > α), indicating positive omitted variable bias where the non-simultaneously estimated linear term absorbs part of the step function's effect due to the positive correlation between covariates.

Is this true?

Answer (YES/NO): YES